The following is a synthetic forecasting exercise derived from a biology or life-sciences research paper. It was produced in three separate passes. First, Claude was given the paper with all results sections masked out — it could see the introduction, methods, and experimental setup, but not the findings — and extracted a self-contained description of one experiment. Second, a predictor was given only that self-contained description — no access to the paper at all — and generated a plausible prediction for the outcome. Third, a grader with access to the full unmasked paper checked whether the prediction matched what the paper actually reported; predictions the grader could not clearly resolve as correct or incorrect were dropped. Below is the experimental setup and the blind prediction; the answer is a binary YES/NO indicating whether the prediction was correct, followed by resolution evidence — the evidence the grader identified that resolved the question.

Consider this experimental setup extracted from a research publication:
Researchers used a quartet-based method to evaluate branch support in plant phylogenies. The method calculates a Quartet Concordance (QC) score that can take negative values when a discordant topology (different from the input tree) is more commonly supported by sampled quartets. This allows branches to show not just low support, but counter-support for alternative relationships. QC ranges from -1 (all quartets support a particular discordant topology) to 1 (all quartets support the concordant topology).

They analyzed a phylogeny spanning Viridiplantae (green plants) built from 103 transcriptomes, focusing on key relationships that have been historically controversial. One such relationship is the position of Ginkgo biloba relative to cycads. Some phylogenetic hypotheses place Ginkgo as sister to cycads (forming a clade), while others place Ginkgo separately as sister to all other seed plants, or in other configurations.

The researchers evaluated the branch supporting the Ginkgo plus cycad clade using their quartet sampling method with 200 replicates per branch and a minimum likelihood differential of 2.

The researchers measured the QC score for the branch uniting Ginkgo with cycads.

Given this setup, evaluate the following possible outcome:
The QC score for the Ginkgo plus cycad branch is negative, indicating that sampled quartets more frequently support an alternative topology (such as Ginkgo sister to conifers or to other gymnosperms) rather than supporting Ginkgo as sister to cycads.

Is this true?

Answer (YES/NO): NO